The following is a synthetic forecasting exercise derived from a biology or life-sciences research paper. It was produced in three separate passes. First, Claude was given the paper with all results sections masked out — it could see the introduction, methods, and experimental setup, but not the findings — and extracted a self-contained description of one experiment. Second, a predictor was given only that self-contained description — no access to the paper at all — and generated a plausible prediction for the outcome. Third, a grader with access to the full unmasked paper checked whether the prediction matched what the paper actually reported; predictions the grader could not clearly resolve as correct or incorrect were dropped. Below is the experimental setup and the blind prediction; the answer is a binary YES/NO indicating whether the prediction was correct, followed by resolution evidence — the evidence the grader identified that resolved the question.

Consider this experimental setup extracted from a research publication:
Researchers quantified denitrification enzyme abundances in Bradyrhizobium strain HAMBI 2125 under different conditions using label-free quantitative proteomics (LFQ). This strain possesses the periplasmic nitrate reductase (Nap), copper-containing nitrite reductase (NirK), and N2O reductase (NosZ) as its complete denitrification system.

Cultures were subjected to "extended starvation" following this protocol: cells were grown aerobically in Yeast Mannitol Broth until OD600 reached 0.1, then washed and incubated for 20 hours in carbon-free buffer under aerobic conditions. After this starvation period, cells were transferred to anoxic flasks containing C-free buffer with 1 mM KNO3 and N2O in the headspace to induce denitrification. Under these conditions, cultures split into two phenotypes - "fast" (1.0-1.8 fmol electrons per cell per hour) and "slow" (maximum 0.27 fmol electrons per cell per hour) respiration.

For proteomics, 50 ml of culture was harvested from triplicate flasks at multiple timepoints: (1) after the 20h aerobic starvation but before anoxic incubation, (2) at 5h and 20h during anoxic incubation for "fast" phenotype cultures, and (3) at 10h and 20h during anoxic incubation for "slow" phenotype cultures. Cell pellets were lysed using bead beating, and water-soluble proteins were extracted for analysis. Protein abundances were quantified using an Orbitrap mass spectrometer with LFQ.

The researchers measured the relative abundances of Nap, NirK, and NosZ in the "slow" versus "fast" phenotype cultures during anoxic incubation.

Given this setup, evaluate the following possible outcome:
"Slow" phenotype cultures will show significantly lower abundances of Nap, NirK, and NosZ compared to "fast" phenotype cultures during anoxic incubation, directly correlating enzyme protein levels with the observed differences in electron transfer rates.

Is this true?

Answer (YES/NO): YES